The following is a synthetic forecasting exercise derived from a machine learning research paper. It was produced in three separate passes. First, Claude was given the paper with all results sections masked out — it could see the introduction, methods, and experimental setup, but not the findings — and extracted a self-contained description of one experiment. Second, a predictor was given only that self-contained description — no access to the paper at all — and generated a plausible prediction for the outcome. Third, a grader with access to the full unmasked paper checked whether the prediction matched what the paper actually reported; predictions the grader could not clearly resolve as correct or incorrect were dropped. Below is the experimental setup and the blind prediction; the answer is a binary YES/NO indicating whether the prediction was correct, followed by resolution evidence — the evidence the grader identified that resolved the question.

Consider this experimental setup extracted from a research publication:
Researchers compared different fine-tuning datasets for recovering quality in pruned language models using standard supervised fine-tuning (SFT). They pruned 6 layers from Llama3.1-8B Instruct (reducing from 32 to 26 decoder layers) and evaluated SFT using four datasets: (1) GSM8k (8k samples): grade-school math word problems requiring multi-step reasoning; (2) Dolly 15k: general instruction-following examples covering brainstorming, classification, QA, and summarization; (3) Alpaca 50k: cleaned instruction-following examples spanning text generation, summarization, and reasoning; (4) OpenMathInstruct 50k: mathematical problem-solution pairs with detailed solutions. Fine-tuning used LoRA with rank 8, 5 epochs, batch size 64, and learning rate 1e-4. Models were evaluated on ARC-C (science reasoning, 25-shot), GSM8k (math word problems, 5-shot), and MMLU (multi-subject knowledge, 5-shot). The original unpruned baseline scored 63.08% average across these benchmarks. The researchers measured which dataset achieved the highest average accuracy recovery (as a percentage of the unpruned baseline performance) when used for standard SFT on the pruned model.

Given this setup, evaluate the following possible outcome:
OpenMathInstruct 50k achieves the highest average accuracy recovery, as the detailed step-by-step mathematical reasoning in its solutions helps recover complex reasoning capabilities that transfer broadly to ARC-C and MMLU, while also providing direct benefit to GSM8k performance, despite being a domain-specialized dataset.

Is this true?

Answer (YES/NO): NO